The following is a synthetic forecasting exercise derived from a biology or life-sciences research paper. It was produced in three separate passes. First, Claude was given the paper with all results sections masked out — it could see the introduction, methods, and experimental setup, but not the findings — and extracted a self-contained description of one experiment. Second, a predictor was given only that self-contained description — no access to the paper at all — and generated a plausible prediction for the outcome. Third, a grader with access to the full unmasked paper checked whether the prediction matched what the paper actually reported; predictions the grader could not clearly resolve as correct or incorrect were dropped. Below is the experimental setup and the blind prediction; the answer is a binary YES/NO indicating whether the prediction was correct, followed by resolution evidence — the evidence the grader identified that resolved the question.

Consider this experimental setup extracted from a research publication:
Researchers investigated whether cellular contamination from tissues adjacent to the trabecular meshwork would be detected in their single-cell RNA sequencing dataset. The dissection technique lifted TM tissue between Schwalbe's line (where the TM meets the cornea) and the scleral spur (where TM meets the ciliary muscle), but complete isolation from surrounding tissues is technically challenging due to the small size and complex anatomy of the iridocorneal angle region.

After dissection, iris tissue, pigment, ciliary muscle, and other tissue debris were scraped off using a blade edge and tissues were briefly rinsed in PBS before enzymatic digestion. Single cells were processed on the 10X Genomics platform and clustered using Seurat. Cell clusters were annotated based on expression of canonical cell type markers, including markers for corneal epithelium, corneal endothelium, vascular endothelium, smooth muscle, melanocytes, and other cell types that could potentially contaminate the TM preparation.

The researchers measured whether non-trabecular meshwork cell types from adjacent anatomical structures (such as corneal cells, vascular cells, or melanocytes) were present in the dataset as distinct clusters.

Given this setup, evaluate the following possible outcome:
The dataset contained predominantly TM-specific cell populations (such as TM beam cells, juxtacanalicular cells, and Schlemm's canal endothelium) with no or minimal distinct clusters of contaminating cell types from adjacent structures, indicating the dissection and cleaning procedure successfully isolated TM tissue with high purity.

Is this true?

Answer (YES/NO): NO